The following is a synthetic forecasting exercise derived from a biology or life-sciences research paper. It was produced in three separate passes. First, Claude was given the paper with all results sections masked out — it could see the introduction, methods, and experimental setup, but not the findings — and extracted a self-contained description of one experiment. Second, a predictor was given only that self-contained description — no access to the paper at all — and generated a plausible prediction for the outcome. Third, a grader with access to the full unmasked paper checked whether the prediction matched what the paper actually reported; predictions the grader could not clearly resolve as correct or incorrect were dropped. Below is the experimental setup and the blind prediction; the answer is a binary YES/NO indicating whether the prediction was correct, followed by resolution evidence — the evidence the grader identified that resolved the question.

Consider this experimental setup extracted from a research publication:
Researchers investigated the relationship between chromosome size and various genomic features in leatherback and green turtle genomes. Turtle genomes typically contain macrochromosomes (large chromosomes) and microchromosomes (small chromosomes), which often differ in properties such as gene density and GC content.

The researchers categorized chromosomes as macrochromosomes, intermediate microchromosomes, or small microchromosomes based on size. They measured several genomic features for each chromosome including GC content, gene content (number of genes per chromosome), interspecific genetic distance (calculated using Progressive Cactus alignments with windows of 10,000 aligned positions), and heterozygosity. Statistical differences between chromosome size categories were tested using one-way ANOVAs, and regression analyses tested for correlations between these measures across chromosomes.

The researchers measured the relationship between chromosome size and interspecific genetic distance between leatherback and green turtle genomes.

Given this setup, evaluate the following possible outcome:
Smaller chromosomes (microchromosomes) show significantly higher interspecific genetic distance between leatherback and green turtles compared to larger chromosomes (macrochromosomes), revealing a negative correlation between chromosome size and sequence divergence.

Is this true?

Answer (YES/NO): YES